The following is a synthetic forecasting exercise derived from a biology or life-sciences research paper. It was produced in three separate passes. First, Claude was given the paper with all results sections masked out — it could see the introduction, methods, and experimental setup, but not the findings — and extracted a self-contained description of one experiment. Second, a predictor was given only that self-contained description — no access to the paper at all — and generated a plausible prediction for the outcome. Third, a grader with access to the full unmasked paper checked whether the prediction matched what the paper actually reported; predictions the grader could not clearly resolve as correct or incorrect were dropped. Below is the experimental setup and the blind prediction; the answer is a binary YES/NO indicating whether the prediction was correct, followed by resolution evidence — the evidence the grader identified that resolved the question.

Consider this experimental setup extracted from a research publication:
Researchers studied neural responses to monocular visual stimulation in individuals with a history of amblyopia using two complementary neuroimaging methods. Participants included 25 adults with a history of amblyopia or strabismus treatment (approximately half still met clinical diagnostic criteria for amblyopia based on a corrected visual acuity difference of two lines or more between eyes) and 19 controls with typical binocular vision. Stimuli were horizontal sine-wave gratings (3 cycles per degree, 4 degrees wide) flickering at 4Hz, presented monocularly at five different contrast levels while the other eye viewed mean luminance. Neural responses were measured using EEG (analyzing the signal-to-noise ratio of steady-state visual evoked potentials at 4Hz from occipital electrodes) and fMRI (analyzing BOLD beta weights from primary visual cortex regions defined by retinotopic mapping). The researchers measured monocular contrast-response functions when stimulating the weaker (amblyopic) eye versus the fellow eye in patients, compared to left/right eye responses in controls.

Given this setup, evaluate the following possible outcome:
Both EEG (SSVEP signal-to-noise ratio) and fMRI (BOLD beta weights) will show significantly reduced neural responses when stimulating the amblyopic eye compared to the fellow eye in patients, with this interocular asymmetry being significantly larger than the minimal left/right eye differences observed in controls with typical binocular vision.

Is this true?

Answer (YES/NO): NO